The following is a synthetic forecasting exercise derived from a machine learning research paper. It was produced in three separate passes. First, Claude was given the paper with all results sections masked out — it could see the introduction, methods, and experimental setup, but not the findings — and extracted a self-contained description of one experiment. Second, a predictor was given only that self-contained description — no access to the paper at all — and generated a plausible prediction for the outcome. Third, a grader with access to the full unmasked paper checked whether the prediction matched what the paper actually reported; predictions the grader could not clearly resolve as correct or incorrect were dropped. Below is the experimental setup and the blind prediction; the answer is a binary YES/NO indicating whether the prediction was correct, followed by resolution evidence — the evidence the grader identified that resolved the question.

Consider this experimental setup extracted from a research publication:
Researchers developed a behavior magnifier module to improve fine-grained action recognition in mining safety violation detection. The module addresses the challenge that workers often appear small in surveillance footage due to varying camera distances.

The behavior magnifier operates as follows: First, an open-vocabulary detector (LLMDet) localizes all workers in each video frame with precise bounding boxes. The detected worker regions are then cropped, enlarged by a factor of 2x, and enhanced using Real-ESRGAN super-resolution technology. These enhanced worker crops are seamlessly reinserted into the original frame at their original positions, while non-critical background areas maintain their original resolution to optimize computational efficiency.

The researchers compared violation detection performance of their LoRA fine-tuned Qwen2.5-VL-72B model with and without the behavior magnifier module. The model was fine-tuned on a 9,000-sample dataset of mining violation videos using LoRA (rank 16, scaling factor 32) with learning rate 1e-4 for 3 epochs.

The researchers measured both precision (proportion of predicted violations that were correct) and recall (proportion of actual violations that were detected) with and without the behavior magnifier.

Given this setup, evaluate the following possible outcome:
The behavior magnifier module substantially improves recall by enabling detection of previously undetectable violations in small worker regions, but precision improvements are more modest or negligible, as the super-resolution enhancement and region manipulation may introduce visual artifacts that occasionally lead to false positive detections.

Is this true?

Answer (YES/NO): NO